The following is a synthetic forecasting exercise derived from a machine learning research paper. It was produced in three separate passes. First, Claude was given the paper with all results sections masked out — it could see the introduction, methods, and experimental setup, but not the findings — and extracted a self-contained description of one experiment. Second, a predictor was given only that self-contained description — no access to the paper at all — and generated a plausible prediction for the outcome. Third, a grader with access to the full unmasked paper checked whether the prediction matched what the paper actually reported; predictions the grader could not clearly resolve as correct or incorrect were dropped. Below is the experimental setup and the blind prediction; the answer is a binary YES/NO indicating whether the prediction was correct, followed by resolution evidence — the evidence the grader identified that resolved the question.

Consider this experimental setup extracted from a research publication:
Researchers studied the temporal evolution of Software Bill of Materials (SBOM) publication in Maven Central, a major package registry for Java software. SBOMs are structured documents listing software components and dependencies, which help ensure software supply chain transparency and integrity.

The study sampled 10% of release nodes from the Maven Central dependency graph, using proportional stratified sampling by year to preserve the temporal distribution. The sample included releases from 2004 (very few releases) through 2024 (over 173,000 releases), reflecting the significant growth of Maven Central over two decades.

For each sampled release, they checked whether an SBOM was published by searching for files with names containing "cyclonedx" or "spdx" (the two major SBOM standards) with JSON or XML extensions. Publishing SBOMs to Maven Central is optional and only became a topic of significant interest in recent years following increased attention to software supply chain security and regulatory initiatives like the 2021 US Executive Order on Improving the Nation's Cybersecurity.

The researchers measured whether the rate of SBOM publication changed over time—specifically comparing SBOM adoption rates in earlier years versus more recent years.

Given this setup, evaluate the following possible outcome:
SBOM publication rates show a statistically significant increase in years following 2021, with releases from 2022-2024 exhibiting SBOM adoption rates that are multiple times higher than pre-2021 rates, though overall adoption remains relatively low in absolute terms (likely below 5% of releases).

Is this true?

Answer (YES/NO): YES